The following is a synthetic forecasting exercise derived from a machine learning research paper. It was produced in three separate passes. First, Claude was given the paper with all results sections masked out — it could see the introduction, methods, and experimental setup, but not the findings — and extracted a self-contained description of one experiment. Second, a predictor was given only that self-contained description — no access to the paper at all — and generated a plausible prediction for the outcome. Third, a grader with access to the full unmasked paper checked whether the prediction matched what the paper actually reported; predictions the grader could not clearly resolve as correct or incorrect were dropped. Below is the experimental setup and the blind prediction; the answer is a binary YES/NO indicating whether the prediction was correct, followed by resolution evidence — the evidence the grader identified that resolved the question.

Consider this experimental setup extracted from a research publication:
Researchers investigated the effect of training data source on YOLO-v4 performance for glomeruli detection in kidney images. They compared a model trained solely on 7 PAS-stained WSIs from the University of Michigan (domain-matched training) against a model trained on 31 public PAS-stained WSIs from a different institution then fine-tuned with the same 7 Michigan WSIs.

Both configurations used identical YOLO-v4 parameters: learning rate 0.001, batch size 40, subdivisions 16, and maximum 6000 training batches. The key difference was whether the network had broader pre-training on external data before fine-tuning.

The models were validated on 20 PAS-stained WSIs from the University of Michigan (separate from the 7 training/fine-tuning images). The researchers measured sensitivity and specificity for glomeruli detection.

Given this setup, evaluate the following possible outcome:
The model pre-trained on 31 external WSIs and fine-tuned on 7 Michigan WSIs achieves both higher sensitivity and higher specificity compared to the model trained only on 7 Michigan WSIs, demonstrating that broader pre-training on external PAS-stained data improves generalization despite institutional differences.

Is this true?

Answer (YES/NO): NO